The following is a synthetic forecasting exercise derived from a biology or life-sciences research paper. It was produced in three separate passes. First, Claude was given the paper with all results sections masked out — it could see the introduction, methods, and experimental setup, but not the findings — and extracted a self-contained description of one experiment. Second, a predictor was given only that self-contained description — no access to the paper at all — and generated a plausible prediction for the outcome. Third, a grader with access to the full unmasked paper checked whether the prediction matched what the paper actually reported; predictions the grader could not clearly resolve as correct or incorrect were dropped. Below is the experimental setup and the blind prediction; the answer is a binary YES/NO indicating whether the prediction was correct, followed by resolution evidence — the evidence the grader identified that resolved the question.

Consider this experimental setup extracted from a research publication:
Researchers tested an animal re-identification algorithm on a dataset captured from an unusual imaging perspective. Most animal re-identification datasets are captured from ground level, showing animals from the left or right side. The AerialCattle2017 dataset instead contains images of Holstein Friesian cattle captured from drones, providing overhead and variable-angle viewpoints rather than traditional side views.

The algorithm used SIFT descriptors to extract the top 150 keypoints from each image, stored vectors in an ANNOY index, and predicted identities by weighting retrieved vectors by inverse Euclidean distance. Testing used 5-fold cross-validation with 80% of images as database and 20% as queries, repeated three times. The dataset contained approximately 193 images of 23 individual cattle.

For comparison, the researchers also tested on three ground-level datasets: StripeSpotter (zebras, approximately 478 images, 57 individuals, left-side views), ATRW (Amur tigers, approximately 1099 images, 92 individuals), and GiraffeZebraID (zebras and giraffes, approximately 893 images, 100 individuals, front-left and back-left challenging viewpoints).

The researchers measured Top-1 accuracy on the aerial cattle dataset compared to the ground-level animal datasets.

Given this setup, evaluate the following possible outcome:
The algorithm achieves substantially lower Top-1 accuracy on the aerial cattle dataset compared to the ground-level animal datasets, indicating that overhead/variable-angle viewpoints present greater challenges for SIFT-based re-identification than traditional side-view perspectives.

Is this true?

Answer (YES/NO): NO